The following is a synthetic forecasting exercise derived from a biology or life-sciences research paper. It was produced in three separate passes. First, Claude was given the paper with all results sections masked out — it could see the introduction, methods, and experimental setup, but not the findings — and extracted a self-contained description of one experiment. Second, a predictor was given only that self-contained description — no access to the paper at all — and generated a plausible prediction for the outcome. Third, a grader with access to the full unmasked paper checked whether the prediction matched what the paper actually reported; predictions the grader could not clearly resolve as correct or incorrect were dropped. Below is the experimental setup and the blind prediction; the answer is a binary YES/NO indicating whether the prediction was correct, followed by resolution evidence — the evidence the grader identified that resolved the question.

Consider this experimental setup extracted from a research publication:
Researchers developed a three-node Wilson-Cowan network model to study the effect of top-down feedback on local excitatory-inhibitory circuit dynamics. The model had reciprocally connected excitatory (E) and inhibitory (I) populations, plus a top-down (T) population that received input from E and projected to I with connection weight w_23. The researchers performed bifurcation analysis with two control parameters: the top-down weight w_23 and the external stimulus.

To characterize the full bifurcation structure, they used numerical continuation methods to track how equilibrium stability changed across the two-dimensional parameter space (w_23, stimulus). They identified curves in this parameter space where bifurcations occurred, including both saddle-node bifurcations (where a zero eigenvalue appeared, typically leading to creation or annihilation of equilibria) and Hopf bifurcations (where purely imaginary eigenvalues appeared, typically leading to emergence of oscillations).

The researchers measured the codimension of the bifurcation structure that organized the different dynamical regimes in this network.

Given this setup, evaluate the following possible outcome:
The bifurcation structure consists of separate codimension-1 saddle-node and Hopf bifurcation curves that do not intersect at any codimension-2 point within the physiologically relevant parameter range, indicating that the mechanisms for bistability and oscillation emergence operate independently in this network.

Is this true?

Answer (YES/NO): NO